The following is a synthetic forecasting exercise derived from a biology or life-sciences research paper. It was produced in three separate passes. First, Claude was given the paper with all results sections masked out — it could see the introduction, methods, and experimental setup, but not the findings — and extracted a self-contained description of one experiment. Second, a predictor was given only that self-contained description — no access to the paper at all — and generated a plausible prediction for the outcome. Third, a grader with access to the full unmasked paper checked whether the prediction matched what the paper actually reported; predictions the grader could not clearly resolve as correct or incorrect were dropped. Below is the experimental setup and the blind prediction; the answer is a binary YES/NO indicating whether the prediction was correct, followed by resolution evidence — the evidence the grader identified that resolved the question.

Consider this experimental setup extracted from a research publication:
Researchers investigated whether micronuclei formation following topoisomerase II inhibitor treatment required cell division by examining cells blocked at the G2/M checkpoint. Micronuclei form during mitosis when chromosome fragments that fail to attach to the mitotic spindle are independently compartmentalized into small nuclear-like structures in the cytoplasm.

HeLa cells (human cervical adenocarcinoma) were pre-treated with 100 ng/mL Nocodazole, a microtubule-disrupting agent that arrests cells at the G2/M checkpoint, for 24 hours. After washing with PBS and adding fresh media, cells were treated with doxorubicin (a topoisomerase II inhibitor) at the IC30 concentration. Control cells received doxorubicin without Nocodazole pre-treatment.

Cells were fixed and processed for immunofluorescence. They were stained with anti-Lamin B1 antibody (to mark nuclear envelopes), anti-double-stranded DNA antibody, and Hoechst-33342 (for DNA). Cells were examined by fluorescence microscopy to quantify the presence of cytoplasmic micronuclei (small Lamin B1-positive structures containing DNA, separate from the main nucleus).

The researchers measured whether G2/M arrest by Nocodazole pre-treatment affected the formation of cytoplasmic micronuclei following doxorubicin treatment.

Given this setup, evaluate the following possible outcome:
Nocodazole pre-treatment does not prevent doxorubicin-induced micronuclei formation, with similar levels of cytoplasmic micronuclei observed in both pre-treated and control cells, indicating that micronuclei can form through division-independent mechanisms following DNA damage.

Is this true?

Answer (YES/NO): NO